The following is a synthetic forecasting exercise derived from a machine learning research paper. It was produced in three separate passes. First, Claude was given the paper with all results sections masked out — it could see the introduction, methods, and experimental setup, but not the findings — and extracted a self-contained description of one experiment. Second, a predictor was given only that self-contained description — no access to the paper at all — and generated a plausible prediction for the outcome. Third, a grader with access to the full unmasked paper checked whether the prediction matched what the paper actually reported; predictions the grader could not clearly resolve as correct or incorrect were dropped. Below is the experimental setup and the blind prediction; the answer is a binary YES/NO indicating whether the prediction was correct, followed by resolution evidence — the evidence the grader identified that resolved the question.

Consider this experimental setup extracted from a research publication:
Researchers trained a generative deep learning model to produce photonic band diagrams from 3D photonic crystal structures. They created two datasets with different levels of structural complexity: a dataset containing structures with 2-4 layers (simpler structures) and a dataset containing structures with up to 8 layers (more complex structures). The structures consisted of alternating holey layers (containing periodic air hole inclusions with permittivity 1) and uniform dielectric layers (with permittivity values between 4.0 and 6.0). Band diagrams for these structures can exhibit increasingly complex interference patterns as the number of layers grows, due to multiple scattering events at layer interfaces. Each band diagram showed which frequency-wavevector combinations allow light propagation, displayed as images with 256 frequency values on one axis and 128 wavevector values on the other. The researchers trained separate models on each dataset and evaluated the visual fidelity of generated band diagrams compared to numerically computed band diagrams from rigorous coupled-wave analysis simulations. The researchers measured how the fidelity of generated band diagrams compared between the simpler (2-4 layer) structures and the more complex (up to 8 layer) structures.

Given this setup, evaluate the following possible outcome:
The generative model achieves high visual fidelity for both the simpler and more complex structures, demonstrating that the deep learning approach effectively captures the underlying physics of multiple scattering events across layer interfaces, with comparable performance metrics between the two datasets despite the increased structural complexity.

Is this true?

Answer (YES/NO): NO